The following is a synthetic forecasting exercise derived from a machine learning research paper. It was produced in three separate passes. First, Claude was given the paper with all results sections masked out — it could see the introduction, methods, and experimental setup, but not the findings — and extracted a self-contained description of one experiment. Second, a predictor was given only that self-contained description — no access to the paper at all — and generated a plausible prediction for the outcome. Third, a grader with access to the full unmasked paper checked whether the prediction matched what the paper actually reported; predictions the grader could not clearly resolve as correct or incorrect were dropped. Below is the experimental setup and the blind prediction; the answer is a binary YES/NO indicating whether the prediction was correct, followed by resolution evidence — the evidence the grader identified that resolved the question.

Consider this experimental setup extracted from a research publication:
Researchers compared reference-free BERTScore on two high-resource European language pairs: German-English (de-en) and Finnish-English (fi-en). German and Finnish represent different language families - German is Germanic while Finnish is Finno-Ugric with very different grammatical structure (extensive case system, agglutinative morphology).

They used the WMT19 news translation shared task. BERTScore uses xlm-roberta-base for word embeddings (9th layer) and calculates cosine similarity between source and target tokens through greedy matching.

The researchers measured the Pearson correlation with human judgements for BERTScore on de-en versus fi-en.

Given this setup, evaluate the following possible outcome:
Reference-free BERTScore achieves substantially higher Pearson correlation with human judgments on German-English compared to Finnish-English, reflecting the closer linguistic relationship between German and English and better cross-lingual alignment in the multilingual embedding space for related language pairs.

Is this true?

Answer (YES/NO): NO